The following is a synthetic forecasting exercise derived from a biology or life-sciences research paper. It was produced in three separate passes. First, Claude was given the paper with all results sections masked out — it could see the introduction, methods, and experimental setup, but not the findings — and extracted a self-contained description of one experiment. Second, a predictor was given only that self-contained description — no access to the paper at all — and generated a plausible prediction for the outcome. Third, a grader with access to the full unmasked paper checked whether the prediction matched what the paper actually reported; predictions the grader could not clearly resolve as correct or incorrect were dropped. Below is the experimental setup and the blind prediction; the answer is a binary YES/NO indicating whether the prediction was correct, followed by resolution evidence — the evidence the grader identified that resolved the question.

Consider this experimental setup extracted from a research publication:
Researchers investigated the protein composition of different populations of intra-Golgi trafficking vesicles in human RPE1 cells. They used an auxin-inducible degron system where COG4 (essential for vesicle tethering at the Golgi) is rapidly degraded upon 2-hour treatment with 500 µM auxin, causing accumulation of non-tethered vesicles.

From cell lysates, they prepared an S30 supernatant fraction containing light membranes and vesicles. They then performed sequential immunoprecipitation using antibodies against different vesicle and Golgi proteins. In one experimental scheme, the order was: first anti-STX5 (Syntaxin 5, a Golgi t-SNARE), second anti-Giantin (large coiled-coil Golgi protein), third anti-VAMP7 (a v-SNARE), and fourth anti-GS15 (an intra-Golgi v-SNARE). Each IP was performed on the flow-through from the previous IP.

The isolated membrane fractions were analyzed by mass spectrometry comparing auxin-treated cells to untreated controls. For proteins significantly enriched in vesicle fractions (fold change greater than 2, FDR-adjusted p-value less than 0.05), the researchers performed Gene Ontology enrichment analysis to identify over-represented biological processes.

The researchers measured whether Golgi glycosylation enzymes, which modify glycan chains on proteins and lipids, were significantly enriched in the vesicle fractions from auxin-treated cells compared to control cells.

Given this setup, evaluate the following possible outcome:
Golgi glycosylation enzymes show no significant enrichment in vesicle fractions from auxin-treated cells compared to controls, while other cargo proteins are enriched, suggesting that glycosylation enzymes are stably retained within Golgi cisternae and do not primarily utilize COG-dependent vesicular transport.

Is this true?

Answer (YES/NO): NO